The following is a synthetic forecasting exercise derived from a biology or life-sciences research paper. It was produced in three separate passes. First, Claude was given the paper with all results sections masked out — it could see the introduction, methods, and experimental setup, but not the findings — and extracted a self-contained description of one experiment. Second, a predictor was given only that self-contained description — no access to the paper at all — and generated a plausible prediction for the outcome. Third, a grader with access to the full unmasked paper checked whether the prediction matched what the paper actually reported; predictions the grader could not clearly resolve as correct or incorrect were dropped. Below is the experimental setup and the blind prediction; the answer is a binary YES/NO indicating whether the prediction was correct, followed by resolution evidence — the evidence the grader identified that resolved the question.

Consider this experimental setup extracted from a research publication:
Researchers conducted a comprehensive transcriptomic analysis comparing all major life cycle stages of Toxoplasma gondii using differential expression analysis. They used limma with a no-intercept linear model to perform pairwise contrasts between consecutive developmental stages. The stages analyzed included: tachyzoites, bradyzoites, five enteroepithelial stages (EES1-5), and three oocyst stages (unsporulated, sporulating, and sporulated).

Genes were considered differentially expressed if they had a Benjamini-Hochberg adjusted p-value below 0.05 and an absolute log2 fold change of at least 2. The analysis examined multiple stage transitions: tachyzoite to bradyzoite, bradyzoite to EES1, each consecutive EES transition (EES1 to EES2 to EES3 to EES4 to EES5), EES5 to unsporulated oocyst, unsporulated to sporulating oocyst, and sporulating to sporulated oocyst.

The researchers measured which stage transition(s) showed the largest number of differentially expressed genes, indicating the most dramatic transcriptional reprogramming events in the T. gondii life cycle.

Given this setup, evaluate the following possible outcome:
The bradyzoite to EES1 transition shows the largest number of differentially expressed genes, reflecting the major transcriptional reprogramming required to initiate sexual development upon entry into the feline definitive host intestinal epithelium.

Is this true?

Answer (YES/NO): NO